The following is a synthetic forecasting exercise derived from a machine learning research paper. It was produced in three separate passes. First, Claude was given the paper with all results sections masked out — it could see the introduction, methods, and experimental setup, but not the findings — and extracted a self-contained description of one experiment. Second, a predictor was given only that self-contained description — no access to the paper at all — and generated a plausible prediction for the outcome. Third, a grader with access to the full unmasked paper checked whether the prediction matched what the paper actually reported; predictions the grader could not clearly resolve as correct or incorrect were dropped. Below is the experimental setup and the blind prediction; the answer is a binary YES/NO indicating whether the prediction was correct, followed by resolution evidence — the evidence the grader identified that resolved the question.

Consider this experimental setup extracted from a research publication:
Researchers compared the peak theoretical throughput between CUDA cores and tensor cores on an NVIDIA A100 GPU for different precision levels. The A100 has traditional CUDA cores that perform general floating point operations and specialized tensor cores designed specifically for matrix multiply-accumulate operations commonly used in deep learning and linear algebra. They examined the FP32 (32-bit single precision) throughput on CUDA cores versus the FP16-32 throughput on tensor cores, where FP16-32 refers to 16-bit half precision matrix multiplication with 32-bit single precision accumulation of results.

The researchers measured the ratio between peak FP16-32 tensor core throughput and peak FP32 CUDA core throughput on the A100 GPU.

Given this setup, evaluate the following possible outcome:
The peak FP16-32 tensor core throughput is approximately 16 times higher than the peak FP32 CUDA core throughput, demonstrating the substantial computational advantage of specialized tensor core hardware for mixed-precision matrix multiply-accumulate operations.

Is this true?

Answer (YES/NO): YES